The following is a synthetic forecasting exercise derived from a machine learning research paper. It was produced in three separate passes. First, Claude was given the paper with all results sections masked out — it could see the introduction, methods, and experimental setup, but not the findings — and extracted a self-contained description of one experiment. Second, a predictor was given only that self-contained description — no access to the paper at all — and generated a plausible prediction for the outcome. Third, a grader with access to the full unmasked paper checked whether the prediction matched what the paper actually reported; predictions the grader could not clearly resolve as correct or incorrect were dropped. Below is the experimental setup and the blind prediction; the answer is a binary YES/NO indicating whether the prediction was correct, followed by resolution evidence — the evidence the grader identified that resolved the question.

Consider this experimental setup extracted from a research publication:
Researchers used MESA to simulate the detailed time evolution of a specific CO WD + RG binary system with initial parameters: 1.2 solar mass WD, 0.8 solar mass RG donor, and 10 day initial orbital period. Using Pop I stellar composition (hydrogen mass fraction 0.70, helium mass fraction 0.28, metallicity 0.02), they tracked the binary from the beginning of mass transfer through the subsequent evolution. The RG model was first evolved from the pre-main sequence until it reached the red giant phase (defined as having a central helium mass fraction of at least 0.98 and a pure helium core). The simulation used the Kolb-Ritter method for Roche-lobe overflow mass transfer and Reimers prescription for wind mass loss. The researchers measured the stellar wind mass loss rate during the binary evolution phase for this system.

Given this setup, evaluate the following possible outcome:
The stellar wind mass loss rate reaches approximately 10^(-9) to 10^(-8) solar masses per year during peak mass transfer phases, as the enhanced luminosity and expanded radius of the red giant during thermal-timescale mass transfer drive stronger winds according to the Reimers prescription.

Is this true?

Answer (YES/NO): NO